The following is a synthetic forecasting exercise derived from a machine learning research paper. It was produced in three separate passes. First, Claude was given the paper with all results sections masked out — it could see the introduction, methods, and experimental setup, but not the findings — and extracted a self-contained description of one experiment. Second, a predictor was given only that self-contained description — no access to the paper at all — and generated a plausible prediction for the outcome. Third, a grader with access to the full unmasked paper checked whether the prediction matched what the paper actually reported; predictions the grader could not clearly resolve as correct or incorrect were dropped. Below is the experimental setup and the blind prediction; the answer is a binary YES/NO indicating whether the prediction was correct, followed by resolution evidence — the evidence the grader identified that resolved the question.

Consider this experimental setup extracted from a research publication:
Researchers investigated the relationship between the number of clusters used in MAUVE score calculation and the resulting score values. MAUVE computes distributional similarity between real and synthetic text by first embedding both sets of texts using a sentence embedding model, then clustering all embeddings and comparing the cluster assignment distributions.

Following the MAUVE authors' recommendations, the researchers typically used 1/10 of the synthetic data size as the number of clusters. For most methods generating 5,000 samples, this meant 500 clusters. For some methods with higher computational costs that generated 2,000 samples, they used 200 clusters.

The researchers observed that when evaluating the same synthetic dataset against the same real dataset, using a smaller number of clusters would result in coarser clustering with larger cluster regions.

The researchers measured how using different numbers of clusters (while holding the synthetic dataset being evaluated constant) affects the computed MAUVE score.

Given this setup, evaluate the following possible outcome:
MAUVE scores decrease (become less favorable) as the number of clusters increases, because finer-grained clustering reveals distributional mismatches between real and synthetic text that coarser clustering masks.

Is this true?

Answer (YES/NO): YES